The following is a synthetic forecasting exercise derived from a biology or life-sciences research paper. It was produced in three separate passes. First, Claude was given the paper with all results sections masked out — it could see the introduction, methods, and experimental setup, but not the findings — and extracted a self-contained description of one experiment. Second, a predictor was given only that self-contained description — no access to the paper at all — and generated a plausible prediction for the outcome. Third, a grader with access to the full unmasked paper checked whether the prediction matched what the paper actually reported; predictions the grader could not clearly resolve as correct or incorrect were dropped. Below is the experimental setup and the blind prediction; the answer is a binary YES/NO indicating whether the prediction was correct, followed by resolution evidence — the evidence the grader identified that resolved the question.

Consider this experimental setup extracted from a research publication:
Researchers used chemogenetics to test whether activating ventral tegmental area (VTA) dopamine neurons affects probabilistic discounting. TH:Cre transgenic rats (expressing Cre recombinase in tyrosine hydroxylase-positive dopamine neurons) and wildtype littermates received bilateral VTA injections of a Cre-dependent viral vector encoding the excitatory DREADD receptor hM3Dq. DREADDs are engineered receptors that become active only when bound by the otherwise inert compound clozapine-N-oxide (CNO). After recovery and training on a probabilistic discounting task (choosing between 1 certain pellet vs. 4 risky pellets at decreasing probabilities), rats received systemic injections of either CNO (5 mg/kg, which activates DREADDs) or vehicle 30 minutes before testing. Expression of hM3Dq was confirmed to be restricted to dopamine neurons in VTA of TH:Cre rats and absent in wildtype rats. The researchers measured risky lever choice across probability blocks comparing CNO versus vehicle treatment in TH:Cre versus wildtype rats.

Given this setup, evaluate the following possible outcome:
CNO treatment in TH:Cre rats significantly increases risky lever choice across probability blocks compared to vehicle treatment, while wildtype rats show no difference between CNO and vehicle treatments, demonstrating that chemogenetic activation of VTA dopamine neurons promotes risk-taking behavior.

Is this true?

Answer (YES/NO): NO